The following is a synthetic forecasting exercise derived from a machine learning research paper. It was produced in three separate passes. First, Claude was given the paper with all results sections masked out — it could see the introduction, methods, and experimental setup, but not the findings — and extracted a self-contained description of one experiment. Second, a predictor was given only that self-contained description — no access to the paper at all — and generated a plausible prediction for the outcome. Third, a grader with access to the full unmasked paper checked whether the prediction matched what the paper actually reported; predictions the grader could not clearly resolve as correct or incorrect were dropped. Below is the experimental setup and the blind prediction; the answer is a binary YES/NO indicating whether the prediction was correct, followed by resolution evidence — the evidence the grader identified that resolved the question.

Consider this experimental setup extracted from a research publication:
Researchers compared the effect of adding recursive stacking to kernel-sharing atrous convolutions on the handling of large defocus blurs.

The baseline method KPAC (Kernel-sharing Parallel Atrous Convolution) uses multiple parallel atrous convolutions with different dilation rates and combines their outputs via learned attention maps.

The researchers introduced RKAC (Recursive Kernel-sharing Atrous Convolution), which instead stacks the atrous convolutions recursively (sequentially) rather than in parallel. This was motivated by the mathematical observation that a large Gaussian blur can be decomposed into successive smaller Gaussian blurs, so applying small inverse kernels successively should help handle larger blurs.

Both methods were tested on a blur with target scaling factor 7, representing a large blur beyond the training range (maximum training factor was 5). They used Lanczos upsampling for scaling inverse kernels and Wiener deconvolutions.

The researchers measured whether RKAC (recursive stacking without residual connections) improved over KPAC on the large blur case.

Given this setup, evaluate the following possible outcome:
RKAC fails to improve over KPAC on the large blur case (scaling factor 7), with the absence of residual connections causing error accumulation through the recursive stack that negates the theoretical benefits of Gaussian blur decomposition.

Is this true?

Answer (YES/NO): YES